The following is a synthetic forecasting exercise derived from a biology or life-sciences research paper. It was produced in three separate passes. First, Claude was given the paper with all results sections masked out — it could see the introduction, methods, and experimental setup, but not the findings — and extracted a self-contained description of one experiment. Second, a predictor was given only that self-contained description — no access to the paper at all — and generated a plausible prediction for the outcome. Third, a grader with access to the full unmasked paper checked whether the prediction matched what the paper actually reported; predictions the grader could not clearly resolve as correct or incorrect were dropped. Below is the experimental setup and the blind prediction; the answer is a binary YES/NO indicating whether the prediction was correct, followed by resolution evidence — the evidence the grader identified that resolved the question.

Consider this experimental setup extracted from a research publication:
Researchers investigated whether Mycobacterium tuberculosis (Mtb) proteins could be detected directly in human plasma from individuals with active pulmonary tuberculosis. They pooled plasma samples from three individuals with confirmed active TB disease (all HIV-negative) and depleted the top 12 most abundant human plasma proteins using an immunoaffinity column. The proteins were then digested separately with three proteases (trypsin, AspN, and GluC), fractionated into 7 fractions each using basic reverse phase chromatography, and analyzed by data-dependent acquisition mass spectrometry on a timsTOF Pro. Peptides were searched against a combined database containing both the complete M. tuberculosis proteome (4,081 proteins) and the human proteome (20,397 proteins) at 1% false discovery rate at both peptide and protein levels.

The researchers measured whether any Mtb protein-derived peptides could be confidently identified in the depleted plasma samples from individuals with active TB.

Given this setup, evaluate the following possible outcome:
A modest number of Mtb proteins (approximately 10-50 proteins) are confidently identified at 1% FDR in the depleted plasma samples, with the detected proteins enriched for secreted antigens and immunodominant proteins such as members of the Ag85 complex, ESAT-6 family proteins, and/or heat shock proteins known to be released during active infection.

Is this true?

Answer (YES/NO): NO